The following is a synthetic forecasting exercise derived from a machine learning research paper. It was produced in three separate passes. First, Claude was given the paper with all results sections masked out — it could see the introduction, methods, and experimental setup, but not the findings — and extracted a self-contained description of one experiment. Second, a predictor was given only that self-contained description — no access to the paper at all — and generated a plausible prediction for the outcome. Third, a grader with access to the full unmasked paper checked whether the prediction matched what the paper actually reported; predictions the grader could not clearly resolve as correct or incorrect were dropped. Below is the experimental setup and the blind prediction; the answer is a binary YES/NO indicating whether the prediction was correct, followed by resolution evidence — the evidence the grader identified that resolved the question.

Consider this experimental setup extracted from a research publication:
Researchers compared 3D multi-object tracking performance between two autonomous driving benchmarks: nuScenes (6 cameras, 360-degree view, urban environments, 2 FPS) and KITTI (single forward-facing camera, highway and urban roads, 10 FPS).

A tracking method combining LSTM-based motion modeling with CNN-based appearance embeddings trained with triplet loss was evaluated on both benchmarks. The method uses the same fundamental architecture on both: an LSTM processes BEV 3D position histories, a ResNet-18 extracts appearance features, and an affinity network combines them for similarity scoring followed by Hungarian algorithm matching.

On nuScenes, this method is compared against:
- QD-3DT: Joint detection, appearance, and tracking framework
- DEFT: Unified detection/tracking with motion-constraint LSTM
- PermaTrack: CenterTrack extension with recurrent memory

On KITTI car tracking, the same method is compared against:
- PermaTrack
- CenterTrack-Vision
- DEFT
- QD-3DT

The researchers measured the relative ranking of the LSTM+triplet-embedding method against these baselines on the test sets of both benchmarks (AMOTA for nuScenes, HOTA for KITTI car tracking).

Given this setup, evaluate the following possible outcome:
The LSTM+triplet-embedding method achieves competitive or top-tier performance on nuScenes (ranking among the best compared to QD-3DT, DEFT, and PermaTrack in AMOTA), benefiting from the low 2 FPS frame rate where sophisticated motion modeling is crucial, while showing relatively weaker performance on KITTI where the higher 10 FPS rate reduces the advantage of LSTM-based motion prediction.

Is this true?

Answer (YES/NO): NO